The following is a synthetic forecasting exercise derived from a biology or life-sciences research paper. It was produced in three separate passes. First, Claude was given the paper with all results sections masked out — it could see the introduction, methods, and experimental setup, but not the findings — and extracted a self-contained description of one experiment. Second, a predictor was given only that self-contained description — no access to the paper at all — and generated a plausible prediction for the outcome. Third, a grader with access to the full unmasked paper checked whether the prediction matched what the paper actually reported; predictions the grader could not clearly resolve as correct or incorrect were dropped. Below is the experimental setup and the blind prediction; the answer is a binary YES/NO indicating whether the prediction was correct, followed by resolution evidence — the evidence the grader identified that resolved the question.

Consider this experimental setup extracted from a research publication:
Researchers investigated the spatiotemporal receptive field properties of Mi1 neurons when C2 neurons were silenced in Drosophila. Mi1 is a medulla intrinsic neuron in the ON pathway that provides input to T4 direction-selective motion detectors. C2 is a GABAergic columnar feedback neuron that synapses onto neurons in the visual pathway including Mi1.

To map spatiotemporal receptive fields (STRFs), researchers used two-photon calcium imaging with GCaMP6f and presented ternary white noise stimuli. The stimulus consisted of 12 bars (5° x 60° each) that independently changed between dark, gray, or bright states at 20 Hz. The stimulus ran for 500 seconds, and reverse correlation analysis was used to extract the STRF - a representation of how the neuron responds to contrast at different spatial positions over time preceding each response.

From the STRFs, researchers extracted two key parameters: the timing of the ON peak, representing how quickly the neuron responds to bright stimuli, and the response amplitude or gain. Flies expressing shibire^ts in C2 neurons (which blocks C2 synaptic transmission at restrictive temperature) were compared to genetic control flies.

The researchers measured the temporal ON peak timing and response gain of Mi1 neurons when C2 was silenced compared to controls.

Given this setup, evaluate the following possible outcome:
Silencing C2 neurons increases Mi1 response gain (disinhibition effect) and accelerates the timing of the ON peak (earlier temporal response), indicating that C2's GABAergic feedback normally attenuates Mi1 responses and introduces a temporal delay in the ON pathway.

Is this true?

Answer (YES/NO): NO